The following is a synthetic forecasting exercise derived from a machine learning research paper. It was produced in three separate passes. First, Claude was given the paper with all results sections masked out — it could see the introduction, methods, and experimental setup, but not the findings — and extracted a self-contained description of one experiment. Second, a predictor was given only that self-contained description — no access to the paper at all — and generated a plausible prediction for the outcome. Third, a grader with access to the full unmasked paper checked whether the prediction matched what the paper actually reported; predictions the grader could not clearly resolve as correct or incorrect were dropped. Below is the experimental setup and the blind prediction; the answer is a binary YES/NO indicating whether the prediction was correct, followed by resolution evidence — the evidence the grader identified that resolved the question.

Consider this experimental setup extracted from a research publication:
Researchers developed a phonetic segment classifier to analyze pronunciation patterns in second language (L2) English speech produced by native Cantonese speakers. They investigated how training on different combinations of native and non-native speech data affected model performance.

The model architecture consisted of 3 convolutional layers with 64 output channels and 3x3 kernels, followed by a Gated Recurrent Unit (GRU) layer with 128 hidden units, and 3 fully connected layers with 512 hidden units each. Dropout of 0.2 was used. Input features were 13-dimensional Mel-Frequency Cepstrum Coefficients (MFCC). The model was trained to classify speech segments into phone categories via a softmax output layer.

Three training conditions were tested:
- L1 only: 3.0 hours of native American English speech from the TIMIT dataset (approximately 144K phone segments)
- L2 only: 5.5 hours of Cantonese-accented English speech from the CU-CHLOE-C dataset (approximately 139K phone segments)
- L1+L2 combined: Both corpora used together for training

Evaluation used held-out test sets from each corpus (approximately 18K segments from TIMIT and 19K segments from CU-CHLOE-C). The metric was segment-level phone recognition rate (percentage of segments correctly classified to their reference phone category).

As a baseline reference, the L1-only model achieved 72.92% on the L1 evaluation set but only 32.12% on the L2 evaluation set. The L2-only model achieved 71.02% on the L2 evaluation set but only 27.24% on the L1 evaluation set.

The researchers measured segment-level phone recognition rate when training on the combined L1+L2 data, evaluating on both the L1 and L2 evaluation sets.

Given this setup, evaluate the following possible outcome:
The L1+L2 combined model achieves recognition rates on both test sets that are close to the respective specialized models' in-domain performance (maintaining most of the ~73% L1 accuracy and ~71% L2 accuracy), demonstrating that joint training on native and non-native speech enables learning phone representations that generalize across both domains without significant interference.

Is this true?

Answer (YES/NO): YES